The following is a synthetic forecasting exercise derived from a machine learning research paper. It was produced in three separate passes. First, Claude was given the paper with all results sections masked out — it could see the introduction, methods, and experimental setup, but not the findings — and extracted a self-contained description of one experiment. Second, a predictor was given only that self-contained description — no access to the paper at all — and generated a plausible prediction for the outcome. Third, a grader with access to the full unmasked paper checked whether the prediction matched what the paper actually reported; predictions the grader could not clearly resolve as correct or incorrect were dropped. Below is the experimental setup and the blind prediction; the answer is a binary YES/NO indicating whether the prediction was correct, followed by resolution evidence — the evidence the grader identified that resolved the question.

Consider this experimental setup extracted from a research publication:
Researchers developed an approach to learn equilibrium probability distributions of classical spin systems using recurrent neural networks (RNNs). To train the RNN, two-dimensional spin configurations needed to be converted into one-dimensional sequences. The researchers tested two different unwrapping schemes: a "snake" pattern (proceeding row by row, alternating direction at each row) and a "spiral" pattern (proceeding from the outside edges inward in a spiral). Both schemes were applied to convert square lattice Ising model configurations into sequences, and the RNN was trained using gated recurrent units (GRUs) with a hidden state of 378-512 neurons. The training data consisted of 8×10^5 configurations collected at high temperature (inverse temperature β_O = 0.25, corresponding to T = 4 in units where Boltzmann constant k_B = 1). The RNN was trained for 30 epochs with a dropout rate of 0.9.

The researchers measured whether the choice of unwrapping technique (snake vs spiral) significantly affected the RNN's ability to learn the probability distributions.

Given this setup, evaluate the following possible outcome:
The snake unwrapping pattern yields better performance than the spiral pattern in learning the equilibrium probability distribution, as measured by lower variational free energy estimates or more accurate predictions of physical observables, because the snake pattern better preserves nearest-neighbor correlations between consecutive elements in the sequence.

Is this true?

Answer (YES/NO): NO